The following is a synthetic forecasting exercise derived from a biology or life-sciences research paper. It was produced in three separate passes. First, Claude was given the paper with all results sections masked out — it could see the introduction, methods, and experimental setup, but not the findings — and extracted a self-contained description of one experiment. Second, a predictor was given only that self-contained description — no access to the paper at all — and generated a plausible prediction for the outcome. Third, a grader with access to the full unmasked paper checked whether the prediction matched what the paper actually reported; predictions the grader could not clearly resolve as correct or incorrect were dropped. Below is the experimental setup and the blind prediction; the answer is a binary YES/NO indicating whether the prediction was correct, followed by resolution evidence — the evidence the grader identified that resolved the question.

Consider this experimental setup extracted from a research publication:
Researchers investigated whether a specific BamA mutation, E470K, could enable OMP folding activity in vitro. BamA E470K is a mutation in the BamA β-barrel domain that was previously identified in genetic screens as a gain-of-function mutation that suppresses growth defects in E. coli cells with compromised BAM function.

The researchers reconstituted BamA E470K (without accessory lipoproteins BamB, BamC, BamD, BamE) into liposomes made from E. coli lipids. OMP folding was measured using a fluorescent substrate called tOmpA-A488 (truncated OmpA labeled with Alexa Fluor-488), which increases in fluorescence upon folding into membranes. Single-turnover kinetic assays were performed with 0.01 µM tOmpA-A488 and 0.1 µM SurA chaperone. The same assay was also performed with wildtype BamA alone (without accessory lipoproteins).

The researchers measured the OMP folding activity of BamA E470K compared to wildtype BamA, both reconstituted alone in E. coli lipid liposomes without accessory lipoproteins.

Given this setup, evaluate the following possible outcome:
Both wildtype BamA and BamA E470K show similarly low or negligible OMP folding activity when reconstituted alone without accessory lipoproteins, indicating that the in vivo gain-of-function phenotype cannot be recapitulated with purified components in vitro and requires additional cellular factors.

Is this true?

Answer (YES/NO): YES